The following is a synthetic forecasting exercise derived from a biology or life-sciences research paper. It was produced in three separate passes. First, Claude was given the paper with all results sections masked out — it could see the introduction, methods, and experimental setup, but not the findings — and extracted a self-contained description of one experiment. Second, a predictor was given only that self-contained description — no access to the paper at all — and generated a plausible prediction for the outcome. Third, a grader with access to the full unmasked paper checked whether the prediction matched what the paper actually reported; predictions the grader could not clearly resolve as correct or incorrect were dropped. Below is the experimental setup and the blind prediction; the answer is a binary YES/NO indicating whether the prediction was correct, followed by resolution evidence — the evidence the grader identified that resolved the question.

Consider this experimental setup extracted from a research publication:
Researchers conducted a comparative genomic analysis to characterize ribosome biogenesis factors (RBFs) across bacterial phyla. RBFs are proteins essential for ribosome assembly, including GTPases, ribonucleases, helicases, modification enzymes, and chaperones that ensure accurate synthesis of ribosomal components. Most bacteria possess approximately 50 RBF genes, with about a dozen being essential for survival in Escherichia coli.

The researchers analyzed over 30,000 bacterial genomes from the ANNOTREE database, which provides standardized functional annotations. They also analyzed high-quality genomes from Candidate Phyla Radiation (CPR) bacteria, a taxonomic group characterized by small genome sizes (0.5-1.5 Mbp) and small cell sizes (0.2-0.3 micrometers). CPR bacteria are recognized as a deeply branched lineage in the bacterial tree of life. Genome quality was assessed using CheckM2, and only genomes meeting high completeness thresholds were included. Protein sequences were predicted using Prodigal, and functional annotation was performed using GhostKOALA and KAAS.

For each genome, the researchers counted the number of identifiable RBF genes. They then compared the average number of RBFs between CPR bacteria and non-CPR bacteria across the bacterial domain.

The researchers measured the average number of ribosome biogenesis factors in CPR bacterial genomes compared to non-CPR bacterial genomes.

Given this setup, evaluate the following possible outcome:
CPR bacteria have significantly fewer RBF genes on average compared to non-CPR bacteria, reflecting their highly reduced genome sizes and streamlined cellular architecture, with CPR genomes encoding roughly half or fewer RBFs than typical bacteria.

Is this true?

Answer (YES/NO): YES